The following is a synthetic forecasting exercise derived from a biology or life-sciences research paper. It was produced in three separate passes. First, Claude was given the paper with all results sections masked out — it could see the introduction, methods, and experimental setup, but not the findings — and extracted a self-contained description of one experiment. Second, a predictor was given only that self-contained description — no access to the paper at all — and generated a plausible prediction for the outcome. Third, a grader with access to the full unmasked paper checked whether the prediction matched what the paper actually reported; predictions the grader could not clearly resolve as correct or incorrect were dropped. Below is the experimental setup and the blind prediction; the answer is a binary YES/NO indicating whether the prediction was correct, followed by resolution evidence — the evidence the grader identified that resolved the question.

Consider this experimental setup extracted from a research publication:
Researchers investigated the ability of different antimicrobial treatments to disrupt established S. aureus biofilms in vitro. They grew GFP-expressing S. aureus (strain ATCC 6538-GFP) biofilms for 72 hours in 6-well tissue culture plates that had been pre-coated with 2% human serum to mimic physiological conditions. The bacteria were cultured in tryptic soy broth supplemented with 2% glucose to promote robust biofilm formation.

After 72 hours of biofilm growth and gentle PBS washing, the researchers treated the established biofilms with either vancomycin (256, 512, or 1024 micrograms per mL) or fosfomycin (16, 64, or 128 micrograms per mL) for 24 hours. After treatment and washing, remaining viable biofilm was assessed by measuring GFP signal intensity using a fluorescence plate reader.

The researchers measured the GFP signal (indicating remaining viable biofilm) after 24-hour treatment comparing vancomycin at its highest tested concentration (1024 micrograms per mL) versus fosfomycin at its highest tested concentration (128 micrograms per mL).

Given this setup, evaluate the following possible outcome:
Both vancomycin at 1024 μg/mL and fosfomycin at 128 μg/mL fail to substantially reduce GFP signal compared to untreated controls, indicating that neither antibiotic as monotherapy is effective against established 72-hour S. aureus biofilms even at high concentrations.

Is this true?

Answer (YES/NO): NO